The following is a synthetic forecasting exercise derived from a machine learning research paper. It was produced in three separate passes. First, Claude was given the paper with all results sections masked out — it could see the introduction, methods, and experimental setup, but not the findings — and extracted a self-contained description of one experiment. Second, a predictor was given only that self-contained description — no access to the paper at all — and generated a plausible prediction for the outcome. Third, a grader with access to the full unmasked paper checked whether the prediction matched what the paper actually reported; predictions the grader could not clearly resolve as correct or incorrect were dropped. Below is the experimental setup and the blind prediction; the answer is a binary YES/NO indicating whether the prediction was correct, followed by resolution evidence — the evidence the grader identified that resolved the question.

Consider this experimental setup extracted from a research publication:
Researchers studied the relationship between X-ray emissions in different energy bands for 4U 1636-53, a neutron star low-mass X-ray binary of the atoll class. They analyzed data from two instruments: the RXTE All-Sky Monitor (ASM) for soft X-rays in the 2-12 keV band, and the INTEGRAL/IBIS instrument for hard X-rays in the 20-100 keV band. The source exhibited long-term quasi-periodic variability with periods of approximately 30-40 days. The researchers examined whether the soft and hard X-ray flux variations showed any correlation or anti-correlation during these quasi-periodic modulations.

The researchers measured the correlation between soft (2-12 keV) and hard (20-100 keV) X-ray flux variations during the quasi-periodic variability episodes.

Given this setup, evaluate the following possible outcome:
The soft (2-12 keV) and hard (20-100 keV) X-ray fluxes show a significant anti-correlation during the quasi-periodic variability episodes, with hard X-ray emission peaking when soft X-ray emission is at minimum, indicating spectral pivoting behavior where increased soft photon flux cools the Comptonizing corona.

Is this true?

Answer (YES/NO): YES